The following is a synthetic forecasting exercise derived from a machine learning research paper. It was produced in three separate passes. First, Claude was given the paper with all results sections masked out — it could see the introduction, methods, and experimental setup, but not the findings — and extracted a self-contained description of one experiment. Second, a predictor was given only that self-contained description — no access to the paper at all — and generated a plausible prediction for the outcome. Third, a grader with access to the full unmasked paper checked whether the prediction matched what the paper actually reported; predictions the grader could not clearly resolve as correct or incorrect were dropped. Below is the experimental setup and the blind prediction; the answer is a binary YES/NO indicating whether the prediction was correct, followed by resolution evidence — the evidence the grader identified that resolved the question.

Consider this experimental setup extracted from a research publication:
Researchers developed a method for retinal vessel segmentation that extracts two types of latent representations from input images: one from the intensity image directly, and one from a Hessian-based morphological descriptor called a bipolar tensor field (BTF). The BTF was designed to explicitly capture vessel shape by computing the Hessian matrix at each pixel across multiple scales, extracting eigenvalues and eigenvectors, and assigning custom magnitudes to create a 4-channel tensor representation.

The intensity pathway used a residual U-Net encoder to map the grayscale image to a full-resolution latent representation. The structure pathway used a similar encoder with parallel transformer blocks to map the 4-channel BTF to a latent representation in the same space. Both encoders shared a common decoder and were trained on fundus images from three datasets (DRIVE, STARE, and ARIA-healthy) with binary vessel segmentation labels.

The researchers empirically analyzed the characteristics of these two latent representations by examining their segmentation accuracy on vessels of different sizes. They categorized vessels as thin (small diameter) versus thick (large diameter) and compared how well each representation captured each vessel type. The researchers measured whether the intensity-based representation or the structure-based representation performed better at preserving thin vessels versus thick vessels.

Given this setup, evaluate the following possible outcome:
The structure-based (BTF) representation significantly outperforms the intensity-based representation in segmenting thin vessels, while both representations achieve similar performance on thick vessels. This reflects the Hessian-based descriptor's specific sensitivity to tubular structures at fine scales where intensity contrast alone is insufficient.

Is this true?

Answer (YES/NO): NO